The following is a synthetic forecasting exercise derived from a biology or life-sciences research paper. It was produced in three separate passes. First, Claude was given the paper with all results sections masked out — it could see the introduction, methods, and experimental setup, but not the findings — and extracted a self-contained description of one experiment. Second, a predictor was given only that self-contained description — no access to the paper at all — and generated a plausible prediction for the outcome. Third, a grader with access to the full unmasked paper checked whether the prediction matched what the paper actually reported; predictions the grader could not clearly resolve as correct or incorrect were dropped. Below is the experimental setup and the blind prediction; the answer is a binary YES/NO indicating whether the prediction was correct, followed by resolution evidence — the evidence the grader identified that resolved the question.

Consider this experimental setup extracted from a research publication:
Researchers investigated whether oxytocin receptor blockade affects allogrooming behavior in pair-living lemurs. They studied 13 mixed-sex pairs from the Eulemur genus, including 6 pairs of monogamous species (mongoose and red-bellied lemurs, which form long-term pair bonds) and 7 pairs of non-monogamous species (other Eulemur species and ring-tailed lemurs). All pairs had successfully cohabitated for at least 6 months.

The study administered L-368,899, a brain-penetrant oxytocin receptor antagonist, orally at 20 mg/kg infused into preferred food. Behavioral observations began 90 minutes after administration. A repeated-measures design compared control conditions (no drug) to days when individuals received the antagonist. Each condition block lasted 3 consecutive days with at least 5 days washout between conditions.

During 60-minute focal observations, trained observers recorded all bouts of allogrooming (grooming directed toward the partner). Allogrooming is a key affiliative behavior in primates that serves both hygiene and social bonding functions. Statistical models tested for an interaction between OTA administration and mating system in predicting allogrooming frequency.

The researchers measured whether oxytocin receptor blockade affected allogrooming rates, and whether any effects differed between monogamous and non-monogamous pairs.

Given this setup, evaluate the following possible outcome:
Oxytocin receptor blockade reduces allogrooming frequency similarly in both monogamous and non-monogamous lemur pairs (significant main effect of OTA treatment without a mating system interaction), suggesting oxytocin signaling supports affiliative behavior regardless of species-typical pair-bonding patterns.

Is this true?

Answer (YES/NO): NO